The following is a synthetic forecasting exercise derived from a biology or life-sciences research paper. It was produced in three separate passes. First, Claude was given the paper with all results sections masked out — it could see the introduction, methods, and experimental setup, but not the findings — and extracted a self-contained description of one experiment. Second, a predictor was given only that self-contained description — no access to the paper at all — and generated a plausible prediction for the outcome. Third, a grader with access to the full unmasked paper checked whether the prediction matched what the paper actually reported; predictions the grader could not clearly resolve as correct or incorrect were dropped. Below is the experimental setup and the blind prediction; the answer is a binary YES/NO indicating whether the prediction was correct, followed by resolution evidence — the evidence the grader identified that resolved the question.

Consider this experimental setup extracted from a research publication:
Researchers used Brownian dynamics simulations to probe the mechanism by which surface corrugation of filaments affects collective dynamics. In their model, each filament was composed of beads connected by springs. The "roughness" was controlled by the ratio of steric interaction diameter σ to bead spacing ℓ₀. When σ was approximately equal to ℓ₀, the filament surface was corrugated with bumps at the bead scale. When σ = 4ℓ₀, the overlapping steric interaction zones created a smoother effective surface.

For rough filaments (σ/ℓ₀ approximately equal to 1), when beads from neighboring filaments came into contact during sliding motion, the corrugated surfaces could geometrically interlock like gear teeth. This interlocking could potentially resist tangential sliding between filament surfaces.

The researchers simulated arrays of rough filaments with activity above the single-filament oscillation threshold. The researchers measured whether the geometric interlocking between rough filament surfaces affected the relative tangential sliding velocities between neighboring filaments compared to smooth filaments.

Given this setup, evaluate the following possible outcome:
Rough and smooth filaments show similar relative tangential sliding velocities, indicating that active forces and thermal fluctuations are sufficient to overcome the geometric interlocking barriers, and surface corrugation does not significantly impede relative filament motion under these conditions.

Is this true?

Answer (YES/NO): NO